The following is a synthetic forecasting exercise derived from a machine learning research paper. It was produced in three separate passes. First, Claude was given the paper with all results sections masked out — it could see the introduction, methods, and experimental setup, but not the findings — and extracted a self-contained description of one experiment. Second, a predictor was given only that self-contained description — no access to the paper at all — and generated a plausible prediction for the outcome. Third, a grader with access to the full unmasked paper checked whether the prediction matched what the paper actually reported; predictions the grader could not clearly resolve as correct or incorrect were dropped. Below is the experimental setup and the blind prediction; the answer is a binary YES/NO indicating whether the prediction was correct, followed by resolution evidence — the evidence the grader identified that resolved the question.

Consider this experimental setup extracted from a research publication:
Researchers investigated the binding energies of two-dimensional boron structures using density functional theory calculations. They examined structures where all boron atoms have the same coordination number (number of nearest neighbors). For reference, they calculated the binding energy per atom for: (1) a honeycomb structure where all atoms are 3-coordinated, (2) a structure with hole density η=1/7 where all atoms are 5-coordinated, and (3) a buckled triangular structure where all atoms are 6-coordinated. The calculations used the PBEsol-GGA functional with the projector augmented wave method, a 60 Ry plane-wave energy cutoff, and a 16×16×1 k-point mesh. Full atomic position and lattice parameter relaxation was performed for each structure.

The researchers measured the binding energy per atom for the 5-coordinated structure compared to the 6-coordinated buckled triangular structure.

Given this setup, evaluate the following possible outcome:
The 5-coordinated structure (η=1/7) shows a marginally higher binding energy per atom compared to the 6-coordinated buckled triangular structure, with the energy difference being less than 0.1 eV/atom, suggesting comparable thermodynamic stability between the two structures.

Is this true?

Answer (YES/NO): YES